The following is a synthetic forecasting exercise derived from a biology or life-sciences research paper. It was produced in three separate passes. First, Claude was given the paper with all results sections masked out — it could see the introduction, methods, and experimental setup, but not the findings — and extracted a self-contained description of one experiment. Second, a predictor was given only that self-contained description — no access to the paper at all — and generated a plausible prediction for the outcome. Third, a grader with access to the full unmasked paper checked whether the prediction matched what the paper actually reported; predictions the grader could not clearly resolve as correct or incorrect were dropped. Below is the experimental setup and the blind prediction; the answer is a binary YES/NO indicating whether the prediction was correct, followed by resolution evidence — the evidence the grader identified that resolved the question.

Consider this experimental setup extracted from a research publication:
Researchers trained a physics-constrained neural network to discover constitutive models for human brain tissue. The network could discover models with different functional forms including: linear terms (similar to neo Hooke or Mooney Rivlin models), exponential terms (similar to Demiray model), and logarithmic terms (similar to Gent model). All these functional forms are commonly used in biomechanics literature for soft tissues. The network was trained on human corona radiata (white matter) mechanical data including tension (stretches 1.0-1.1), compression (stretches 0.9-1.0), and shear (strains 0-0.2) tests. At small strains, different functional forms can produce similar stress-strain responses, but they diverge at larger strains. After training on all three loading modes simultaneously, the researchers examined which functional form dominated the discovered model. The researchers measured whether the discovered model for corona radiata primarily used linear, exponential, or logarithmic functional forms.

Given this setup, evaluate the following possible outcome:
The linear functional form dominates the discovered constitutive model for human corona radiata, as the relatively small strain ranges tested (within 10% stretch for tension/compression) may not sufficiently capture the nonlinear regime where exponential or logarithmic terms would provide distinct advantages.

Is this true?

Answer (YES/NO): NO